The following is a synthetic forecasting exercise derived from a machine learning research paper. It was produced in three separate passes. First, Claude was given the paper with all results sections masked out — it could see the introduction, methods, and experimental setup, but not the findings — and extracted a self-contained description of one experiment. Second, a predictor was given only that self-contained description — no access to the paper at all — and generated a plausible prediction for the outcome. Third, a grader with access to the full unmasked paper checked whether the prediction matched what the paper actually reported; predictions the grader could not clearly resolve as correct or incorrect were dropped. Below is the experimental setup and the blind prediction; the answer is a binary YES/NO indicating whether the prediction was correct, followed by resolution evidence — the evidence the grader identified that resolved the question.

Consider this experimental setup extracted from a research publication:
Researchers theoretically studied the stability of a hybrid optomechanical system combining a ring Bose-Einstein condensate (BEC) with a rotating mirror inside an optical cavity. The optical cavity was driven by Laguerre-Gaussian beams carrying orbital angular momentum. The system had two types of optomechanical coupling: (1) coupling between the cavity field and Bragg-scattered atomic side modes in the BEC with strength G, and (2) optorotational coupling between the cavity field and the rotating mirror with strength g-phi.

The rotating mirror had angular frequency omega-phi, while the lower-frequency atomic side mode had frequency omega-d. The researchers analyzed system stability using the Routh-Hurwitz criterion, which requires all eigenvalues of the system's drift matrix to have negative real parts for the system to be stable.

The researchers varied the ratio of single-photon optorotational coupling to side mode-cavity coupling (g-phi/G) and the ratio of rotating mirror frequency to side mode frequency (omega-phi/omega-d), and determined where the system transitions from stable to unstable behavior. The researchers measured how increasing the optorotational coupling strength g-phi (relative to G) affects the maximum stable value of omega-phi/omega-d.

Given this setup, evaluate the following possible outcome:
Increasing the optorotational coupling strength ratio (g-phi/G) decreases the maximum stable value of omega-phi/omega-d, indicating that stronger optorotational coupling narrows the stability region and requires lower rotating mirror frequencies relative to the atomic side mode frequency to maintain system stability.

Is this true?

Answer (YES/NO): YES